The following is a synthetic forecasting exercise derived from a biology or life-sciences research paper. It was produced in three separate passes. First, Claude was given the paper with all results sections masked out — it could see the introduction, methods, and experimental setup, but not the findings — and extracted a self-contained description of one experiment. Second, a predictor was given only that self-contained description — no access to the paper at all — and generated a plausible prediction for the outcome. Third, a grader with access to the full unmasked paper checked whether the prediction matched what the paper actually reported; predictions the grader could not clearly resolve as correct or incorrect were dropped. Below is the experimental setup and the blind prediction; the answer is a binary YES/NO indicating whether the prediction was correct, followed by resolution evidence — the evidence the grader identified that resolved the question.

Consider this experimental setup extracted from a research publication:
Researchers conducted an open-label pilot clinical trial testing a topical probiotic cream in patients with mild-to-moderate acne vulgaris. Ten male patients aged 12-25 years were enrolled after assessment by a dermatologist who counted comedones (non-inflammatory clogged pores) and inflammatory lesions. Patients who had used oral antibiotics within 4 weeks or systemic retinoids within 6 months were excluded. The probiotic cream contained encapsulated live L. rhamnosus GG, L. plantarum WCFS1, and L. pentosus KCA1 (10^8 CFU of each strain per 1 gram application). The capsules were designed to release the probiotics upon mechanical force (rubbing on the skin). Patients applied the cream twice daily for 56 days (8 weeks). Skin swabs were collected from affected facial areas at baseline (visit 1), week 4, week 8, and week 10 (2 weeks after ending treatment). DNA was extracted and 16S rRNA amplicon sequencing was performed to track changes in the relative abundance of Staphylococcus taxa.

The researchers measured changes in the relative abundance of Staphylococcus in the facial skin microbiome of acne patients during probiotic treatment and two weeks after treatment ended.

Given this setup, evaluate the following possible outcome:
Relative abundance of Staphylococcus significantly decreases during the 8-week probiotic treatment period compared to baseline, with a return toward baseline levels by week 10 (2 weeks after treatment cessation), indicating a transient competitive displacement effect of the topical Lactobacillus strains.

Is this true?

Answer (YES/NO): YES